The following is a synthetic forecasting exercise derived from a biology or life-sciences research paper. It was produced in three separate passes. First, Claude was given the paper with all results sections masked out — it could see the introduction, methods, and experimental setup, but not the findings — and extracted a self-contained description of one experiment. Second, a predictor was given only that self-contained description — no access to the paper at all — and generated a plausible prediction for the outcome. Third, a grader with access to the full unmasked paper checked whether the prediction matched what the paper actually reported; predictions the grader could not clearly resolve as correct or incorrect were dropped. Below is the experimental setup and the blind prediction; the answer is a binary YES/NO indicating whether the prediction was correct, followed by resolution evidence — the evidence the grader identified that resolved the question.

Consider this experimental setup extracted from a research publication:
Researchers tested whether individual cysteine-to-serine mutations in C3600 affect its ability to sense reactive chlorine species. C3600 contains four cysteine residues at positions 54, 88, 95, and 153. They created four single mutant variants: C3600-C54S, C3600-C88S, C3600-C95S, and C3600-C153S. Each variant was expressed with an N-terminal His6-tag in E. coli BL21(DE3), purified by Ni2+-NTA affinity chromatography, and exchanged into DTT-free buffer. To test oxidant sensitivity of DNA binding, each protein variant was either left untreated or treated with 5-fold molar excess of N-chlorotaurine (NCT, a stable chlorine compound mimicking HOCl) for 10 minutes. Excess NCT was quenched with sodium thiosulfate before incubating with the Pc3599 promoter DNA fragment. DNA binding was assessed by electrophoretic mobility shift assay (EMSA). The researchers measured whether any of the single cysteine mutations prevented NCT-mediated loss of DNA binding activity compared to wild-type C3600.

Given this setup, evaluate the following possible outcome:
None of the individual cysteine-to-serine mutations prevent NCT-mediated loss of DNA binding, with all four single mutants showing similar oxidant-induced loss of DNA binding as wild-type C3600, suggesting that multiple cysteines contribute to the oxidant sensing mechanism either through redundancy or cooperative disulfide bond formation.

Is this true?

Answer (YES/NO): NO